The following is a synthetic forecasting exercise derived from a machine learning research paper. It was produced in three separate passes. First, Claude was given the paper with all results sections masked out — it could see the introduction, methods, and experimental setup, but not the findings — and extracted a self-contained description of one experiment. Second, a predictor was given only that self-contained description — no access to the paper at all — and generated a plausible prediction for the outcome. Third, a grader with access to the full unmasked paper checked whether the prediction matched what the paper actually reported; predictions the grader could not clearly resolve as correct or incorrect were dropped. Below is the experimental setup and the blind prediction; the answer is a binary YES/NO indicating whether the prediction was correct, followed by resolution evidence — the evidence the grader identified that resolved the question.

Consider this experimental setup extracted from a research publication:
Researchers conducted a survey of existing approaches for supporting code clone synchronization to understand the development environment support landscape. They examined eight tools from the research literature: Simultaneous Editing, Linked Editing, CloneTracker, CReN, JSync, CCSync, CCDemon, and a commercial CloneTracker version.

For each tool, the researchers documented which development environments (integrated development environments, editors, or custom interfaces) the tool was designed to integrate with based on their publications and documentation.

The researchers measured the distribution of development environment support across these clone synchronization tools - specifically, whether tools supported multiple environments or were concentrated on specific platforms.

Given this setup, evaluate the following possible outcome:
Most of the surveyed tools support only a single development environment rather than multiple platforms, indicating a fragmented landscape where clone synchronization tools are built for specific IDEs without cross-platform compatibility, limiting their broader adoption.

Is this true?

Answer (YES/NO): YES